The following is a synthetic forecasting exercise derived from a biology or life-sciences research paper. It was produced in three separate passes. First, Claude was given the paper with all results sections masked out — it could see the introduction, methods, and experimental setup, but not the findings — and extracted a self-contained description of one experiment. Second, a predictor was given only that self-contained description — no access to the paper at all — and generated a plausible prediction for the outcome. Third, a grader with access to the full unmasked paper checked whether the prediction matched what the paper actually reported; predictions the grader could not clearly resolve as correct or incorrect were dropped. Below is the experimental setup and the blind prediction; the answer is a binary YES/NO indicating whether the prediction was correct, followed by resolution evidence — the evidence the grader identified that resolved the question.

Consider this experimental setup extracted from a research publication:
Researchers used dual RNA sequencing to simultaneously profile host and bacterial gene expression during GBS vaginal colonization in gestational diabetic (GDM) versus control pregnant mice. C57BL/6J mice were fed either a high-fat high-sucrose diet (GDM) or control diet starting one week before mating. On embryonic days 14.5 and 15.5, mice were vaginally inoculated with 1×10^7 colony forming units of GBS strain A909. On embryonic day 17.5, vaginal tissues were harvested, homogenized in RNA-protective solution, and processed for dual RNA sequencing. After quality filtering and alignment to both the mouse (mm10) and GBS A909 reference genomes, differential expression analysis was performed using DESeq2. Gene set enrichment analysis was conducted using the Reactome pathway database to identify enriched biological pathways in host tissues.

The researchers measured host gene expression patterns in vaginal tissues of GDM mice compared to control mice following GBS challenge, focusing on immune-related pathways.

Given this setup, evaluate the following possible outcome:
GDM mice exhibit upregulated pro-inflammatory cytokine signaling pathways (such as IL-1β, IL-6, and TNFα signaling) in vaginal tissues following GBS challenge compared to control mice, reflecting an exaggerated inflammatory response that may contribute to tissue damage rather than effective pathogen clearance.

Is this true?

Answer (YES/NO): YES